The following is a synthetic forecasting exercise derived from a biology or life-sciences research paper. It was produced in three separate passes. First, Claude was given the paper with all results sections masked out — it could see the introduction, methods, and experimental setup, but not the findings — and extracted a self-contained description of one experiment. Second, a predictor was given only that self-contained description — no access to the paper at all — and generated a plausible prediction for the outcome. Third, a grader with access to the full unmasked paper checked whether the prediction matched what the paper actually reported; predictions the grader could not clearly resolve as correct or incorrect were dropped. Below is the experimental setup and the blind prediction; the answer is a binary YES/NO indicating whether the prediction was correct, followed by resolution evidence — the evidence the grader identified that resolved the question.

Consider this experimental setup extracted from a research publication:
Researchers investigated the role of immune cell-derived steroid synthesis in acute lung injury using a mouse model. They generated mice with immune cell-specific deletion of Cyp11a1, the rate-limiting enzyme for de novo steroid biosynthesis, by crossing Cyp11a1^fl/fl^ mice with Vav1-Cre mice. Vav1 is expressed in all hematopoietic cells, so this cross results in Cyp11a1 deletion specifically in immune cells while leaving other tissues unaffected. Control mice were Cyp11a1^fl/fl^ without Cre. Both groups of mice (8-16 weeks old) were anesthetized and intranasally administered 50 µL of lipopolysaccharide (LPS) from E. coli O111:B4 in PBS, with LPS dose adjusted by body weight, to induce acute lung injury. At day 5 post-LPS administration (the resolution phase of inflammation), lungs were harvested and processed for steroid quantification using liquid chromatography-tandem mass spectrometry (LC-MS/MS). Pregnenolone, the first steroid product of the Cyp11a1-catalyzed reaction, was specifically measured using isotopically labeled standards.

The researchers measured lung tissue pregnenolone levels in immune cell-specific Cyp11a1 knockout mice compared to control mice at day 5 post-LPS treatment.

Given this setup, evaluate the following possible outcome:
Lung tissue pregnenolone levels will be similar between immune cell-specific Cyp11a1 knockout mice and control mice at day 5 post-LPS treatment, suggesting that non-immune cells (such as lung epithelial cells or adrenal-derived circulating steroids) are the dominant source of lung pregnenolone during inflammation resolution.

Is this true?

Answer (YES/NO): YES